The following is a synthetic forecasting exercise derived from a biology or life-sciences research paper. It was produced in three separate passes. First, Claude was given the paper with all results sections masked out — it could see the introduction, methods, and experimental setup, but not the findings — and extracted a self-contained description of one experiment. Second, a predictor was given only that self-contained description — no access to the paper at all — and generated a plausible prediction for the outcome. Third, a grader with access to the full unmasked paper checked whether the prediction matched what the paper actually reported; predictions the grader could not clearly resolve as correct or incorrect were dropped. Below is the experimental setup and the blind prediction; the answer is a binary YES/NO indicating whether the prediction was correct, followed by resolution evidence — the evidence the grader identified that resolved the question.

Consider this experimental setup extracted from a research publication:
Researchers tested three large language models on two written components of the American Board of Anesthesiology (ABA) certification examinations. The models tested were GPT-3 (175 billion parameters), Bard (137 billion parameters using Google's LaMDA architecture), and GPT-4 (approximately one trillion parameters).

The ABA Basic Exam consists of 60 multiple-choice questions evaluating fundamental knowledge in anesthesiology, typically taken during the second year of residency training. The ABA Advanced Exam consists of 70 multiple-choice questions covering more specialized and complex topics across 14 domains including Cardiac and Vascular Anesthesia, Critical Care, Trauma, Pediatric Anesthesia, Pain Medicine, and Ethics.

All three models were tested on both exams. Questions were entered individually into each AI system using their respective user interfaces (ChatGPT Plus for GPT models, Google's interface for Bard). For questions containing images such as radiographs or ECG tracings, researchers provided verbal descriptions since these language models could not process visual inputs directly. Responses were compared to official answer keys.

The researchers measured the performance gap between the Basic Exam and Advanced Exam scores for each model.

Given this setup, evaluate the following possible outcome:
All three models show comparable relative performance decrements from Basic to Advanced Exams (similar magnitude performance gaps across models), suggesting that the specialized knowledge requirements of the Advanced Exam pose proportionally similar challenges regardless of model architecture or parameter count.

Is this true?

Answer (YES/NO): NO